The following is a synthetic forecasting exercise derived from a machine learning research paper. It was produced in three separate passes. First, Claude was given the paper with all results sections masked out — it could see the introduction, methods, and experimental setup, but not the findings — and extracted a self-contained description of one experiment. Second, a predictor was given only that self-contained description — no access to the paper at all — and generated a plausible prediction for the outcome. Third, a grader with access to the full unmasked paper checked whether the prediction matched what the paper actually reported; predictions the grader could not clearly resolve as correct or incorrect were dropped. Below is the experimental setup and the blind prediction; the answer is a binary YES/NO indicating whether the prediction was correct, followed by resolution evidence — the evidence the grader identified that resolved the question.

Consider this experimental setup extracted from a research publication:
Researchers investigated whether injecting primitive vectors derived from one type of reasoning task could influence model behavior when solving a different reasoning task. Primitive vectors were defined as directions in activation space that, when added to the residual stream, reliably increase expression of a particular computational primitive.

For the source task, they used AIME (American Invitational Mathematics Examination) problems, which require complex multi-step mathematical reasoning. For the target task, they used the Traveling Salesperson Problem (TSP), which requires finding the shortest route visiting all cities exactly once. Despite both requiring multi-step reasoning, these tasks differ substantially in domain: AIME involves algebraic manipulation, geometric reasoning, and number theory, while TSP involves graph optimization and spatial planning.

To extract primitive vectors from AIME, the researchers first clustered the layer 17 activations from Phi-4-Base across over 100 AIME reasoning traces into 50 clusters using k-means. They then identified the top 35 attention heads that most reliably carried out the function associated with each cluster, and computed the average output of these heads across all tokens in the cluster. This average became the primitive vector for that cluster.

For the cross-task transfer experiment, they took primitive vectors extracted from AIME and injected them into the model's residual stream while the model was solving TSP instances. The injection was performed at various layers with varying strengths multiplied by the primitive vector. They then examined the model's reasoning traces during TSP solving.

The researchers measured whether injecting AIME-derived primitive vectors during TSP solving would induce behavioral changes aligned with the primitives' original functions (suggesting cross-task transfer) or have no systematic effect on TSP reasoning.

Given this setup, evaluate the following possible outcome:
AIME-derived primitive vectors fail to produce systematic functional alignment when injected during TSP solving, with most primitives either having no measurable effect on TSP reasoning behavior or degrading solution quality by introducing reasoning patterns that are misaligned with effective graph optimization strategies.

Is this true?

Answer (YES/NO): NO